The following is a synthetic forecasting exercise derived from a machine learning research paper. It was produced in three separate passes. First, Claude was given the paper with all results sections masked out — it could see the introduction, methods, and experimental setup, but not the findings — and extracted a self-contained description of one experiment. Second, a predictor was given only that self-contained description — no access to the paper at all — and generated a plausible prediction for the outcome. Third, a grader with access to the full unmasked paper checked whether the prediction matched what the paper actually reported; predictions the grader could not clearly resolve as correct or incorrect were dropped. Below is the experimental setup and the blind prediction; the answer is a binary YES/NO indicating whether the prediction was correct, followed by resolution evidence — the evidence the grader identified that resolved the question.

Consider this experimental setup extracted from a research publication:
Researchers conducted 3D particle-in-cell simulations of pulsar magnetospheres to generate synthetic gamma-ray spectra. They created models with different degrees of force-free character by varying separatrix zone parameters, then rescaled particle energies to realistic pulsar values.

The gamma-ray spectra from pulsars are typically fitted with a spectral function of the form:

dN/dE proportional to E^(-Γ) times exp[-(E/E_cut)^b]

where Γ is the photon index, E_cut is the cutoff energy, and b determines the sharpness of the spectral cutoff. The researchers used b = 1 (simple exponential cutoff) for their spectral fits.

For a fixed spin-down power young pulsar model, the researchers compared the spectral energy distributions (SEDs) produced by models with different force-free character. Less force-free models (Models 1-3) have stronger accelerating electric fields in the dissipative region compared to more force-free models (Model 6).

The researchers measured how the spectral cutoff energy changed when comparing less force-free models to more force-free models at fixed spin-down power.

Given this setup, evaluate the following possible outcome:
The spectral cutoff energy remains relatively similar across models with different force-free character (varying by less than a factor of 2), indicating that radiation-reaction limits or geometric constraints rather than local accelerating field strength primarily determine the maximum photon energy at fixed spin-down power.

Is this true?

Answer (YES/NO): NO